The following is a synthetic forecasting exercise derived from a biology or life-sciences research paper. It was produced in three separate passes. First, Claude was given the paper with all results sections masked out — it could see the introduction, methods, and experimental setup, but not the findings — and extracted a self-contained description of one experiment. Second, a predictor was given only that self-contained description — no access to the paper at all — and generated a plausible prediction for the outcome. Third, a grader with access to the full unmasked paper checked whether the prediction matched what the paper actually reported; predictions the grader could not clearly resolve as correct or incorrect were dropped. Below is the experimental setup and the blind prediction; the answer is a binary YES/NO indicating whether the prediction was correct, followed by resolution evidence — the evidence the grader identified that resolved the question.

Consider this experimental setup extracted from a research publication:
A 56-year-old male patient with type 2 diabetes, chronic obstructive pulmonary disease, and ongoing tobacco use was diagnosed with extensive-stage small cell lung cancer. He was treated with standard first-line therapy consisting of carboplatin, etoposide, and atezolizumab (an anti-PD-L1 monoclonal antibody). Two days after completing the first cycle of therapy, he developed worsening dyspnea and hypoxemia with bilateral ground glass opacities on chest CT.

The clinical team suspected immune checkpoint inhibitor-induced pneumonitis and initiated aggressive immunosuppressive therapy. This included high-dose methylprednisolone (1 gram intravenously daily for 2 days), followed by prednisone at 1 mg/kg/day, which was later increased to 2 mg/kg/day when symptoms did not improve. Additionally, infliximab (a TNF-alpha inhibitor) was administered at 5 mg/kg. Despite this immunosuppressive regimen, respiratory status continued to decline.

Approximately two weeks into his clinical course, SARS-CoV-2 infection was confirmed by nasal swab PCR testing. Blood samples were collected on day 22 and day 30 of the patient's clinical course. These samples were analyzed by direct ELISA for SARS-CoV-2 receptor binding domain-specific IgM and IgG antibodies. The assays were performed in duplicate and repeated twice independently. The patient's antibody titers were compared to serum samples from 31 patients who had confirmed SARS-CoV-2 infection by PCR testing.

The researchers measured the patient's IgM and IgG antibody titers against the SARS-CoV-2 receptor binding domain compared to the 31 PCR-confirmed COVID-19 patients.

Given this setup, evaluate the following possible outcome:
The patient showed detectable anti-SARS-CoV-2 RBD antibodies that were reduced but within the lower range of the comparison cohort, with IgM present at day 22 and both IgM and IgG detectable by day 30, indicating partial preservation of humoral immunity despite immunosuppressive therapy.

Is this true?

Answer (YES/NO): NO